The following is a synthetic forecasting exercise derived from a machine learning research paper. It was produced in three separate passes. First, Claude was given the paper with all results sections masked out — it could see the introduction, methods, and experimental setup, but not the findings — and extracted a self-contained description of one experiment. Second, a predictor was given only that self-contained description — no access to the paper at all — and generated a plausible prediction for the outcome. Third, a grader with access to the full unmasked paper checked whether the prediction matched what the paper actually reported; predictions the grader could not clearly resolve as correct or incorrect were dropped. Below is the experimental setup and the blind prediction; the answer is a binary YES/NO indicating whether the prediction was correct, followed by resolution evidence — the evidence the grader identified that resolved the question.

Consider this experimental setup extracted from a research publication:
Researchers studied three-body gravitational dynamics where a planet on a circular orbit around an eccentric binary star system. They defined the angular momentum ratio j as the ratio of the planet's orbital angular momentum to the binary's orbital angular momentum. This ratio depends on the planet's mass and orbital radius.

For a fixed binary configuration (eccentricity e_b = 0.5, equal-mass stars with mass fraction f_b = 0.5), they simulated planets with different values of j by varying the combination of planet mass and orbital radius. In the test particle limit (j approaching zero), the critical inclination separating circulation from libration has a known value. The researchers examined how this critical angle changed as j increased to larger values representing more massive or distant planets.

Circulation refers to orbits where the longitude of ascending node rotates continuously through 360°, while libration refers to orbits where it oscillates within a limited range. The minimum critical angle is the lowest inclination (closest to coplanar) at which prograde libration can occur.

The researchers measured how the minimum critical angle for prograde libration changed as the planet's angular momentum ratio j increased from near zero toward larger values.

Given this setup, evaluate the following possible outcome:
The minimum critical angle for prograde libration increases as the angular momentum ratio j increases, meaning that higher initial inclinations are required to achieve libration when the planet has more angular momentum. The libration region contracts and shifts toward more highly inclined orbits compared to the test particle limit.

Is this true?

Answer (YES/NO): YES